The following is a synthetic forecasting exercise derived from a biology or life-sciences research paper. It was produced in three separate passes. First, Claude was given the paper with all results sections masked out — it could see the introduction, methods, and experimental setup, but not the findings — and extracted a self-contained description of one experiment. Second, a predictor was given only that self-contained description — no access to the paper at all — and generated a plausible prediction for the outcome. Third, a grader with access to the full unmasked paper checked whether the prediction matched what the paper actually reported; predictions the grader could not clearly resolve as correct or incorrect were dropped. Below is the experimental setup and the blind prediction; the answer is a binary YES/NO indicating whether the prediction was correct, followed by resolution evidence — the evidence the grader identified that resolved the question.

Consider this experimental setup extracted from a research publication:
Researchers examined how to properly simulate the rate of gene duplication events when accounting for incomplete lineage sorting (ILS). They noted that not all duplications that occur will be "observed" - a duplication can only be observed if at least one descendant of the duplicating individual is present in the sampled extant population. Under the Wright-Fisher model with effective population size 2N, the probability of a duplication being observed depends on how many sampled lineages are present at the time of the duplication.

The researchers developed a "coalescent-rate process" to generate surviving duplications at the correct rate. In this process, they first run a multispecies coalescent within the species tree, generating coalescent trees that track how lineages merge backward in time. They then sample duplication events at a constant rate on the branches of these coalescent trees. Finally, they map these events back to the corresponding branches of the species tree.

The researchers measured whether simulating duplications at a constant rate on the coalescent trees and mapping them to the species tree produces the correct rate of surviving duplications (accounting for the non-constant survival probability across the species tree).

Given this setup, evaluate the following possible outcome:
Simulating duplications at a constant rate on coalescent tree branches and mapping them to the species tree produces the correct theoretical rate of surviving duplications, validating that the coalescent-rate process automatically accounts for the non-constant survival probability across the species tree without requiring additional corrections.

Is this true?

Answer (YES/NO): YES